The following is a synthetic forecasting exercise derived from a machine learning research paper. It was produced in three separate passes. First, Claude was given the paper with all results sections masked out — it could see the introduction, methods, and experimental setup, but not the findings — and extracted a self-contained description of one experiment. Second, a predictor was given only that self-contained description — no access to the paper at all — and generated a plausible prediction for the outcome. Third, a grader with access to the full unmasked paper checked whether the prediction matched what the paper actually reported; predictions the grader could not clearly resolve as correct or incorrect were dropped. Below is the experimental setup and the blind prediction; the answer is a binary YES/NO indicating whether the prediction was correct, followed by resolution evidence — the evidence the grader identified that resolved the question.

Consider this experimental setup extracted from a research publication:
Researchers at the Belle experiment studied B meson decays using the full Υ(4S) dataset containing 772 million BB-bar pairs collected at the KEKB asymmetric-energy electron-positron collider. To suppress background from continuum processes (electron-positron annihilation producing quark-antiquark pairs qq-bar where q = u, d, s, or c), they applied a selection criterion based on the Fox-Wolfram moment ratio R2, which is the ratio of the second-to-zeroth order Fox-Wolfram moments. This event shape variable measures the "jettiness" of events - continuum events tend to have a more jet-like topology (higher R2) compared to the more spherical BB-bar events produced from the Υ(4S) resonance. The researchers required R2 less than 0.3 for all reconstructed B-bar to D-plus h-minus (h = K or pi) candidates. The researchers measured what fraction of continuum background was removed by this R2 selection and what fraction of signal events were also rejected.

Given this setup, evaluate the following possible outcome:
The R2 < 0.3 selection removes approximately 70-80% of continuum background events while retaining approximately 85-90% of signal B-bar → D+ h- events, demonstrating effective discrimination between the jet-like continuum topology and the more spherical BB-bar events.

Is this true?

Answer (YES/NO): NO